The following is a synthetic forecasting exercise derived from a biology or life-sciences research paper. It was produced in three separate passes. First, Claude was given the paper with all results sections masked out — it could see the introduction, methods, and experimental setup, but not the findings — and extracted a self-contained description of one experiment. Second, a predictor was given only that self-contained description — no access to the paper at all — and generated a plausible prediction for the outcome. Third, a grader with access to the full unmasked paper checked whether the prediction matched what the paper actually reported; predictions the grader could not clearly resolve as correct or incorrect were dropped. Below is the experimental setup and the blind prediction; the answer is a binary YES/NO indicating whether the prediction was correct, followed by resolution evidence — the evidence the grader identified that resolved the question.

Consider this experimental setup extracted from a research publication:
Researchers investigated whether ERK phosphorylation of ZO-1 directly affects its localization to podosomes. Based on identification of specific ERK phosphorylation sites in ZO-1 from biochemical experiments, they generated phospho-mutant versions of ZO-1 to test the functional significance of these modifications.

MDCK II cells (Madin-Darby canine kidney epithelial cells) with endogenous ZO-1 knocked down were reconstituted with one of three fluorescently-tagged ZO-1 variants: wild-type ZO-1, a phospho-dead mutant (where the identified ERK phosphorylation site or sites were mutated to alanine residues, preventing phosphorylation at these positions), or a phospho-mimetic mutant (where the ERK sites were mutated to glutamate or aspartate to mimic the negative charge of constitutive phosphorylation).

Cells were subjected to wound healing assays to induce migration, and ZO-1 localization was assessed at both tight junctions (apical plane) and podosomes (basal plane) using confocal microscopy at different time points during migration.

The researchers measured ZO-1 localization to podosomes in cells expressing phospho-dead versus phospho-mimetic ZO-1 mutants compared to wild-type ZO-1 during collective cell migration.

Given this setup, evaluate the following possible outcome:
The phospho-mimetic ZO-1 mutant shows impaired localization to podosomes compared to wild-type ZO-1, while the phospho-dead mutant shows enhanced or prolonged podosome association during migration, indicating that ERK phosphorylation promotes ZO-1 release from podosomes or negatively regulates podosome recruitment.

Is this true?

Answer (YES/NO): NO